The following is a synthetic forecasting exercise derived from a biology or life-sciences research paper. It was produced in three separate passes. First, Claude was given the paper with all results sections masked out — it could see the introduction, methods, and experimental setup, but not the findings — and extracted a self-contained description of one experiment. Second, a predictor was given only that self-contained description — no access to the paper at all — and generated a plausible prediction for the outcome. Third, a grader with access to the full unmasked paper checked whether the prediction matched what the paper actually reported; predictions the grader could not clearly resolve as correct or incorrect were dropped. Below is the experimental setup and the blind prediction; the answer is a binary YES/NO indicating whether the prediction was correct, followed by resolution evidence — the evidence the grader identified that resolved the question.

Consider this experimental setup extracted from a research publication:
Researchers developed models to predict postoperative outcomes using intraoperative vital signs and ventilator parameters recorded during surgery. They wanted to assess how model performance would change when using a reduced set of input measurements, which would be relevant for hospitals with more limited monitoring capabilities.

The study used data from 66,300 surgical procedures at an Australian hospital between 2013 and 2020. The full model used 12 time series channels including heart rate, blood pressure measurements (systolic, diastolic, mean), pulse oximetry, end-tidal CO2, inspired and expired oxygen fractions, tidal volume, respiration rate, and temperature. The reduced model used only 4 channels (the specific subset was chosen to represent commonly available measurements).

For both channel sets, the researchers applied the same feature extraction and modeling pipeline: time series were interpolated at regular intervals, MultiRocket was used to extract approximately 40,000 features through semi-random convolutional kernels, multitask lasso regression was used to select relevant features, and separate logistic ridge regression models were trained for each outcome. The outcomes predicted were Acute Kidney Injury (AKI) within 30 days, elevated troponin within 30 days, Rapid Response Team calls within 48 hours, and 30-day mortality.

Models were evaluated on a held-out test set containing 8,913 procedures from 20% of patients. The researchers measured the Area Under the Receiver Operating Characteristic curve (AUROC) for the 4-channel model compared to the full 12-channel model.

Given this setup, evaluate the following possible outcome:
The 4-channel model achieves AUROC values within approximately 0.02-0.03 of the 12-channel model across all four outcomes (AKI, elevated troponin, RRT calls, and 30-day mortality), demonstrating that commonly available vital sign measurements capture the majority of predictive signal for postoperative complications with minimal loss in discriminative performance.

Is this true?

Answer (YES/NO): YES